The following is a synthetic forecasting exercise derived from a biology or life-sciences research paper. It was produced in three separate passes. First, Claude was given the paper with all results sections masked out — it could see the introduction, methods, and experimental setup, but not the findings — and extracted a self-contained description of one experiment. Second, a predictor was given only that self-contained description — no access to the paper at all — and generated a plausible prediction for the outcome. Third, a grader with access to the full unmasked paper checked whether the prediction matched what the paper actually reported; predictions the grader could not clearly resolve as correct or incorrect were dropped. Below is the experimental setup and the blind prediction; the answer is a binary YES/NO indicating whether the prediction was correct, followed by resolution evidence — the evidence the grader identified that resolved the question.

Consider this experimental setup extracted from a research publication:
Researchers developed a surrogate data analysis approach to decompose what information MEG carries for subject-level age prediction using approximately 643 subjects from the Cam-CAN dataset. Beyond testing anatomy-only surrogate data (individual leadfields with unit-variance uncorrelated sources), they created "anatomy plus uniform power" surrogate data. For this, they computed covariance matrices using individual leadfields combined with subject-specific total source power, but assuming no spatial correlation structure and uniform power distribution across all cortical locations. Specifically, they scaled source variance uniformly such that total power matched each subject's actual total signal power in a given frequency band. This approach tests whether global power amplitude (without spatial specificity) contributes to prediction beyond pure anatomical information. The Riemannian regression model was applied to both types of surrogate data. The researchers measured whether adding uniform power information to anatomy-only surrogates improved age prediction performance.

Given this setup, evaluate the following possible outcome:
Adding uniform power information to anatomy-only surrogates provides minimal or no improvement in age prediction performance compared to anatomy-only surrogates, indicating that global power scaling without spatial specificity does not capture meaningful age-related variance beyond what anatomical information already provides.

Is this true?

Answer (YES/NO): YES